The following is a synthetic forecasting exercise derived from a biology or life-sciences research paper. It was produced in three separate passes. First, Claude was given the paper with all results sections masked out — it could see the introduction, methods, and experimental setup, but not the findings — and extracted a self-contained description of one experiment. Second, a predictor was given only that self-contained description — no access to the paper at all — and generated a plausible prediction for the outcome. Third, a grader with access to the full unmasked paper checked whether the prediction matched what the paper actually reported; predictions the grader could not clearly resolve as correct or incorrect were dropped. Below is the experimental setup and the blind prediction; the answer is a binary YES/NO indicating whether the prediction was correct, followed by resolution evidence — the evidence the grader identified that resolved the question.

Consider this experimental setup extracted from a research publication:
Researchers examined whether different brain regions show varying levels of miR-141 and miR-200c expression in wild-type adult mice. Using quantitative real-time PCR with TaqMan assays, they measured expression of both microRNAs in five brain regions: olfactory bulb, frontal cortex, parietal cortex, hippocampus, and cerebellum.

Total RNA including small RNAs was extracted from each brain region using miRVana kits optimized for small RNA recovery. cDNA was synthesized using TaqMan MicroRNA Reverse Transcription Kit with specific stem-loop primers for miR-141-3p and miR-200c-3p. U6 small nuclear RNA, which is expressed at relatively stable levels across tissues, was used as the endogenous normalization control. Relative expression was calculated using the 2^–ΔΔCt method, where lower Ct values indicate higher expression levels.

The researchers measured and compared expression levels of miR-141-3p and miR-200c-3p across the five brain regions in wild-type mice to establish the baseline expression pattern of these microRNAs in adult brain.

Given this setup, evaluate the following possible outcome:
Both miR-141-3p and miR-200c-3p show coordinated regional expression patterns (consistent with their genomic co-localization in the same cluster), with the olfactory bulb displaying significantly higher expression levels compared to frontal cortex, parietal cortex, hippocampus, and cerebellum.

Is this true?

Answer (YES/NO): YES